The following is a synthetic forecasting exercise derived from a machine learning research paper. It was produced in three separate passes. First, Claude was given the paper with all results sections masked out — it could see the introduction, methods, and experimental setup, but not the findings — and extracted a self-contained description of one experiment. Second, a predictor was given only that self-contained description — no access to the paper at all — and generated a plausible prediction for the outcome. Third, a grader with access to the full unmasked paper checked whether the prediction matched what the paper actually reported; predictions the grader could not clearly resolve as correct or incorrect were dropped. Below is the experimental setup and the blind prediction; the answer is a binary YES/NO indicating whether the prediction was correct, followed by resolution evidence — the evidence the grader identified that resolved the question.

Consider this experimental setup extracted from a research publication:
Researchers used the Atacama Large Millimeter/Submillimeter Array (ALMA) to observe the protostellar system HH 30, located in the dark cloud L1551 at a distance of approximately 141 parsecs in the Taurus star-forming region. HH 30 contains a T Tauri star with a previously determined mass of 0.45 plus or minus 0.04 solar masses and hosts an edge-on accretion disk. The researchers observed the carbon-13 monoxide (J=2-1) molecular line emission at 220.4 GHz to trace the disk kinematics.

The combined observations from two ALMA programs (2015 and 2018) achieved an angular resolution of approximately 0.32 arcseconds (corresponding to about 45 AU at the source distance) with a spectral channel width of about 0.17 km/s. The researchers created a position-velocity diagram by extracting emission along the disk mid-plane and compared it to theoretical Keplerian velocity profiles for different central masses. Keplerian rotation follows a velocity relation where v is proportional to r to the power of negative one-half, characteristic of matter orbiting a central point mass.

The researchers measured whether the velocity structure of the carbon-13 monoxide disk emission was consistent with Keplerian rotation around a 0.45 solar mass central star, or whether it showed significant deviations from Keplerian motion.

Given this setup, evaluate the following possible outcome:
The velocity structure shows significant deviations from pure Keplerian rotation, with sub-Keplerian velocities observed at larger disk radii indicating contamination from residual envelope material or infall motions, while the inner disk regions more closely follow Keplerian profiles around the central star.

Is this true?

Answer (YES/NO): NO